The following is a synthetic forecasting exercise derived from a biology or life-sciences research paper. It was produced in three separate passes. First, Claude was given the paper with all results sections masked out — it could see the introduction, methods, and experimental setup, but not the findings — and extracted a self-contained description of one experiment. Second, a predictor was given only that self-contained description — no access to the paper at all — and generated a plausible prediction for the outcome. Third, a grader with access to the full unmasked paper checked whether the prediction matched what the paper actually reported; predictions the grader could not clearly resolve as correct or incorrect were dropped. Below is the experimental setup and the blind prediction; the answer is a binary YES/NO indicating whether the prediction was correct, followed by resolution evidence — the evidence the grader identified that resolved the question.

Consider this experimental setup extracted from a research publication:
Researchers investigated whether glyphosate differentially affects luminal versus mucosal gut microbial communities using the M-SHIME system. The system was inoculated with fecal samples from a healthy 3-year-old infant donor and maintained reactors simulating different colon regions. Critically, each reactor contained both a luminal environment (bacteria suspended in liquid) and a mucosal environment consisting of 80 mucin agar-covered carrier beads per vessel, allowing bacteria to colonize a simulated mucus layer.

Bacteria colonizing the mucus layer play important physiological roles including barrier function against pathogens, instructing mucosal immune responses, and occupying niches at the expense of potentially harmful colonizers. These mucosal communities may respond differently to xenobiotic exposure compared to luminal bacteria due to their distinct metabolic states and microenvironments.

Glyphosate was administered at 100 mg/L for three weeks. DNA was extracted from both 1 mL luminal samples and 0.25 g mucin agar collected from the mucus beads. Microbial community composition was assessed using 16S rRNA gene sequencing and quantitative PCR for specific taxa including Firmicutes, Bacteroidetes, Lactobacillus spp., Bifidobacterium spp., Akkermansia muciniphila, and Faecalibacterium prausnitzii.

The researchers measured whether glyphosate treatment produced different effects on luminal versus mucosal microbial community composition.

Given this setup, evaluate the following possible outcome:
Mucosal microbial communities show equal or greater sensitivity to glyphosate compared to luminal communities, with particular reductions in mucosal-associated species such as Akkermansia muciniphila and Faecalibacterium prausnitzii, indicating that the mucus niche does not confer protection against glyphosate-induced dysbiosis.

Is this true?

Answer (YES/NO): NO